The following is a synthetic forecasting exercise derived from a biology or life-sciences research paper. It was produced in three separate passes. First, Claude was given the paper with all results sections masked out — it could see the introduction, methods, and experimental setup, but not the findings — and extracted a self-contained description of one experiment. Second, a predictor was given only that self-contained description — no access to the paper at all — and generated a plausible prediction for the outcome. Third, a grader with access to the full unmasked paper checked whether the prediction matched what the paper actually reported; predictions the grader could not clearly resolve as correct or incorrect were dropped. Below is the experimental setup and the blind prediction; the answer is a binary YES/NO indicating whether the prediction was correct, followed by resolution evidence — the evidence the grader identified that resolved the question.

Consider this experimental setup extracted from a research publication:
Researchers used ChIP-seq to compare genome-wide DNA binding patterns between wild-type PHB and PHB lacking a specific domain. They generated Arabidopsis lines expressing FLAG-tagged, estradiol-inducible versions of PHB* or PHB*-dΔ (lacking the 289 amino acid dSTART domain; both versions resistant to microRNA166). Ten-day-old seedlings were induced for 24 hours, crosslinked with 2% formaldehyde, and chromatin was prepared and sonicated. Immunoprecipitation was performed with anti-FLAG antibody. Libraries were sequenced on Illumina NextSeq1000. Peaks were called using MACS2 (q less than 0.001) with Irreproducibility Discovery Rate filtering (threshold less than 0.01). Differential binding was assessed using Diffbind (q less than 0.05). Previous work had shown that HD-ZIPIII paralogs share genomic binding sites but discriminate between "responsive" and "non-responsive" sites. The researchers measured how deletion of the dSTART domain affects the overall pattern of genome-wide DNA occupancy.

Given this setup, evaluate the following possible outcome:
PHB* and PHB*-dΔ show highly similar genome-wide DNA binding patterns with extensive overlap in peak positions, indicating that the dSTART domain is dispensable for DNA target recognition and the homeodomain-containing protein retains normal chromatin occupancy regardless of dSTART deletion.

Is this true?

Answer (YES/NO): NO